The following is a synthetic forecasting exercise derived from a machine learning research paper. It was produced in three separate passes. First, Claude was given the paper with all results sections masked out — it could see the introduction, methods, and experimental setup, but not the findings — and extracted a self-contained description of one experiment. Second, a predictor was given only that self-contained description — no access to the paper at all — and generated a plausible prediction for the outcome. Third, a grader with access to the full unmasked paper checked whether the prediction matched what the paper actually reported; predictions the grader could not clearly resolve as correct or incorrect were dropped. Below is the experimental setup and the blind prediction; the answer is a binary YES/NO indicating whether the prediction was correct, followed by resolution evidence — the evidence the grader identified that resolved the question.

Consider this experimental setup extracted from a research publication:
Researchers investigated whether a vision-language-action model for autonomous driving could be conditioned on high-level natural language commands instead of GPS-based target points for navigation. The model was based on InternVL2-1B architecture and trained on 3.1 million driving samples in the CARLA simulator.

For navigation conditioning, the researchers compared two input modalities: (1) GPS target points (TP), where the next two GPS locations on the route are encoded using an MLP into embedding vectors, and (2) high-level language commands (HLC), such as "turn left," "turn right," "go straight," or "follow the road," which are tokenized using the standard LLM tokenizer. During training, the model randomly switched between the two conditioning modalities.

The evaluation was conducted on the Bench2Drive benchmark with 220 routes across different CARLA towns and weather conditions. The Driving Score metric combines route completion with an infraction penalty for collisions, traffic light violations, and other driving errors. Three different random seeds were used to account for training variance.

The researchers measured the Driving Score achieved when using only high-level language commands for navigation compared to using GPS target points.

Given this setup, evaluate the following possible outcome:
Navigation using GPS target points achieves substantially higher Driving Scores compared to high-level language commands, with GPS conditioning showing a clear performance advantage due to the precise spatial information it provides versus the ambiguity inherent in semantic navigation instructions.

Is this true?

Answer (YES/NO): NO